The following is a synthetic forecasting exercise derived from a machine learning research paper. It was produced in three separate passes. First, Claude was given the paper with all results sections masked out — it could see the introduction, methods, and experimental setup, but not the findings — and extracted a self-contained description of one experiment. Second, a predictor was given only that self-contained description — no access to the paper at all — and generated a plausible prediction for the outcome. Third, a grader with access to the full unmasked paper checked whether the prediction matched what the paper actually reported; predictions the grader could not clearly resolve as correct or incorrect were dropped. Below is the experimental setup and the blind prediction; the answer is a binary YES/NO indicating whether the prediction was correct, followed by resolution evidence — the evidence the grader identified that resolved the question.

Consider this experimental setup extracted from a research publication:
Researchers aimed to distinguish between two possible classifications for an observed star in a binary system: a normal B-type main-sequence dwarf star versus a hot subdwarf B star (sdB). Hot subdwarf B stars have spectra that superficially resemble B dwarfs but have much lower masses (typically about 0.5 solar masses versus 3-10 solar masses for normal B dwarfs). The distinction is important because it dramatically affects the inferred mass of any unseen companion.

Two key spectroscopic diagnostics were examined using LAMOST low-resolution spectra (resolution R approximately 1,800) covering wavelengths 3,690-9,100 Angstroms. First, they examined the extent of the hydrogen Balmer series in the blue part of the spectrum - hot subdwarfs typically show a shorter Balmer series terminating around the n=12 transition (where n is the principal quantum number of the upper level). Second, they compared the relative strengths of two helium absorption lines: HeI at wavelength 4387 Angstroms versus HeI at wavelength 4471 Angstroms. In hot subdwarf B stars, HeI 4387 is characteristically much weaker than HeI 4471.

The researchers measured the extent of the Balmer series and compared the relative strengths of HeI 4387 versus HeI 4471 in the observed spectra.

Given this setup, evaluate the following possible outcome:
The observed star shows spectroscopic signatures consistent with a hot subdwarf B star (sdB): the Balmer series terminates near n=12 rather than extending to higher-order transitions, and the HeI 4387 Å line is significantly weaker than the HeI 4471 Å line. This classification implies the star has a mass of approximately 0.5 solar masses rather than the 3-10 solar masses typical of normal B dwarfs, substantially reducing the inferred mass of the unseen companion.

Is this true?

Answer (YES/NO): NO